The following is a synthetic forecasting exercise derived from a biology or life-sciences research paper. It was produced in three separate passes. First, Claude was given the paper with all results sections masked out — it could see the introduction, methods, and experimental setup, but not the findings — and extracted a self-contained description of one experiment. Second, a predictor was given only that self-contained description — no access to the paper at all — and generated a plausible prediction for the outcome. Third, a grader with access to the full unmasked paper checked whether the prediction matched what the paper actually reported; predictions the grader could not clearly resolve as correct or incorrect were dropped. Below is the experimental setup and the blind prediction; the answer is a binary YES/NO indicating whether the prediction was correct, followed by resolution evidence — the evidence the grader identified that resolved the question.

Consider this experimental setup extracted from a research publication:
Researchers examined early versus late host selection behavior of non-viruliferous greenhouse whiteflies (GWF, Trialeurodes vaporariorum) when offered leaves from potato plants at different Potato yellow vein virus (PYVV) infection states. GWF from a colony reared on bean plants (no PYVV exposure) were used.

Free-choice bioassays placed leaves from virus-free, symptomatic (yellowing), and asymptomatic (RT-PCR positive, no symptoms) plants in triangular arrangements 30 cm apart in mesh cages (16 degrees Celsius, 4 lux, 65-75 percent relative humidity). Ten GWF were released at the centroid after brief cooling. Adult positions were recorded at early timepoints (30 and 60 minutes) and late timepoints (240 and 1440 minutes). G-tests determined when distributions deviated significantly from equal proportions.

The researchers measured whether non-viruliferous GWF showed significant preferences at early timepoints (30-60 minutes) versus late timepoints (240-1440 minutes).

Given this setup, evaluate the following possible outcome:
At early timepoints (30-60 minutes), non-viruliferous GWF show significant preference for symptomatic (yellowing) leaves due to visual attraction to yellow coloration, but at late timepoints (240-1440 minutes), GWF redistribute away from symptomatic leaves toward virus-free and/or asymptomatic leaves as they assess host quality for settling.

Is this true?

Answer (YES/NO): NO